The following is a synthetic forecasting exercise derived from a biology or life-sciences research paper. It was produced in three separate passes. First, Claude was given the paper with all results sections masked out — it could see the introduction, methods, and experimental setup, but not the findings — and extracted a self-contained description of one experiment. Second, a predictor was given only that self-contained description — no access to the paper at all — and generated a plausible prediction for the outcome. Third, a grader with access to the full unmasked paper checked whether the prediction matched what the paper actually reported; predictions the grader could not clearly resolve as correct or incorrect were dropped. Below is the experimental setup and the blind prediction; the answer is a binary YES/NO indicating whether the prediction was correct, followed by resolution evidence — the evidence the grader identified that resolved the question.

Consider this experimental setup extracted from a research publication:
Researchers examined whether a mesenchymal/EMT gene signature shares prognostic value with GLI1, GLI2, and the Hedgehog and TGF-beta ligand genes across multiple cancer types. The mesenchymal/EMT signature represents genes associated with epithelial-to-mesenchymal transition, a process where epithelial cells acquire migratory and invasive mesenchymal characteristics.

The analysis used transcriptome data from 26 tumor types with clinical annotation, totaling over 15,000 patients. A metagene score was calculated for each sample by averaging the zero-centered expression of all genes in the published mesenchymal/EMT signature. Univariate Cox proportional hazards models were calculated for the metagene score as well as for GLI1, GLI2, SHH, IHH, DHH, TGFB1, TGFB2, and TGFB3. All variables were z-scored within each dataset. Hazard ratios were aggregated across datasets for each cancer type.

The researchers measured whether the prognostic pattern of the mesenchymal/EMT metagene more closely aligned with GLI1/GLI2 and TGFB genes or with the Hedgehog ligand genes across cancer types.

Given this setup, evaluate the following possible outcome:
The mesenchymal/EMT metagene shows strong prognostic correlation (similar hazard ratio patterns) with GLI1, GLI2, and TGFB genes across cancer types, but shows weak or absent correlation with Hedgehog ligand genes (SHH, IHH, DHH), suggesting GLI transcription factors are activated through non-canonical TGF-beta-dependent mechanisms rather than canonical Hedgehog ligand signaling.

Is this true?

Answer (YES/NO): YES